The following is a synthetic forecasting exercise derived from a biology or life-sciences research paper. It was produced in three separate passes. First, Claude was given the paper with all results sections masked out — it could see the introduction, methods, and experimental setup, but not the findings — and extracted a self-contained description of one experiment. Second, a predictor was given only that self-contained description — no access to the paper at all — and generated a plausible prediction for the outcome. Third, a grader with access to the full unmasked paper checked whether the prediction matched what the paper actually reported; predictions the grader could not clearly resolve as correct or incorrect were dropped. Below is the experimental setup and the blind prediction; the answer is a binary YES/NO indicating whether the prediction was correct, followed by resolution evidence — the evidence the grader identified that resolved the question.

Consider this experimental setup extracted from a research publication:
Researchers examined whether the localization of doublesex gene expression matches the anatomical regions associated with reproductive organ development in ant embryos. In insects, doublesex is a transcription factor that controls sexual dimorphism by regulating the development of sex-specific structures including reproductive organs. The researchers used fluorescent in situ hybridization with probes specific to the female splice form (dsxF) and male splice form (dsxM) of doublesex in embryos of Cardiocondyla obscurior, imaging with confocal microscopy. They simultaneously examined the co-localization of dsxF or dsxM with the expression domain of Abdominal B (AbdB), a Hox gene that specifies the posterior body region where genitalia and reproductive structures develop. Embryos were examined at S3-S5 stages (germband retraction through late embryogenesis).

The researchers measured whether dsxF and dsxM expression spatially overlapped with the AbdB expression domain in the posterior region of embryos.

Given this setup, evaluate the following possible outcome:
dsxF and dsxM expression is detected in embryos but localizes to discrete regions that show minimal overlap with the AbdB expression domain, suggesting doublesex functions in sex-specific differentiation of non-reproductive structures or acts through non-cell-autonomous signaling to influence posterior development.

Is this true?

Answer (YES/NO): NO